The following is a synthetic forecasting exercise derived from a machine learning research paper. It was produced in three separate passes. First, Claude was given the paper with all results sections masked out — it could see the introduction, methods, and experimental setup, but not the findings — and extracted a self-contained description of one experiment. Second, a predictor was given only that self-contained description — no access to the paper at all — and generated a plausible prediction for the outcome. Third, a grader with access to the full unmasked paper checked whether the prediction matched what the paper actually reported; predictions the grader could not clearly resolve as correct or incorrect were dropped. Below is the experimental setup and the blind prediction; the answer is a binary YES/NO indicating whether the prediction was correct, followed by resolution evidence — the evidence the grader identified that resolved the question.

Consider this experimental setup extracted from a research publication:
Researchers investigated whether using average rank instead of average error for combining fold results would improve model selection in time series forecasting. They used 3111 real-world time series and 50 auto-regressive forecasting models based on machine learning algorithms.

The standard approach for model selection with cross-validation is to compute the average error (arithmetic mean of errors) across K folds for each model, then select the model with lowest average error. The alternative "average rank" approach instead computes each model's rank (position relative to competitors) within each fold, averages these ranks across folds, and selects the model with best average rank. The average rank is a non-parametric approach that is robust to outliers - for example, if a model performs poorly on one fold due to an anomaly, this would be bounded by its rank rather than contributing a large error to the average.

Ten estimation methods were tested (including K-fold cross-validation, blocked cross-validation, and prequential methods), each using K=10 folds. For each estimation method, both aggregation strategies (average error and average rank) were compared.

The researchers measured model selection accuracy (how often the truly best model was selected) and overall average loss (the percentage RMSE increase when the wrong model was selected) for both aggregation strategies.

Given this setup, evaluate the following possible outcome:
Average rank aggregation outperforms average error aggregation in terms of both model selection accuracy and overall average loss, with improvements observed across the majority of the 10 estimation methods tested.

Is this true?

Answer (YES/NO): NO